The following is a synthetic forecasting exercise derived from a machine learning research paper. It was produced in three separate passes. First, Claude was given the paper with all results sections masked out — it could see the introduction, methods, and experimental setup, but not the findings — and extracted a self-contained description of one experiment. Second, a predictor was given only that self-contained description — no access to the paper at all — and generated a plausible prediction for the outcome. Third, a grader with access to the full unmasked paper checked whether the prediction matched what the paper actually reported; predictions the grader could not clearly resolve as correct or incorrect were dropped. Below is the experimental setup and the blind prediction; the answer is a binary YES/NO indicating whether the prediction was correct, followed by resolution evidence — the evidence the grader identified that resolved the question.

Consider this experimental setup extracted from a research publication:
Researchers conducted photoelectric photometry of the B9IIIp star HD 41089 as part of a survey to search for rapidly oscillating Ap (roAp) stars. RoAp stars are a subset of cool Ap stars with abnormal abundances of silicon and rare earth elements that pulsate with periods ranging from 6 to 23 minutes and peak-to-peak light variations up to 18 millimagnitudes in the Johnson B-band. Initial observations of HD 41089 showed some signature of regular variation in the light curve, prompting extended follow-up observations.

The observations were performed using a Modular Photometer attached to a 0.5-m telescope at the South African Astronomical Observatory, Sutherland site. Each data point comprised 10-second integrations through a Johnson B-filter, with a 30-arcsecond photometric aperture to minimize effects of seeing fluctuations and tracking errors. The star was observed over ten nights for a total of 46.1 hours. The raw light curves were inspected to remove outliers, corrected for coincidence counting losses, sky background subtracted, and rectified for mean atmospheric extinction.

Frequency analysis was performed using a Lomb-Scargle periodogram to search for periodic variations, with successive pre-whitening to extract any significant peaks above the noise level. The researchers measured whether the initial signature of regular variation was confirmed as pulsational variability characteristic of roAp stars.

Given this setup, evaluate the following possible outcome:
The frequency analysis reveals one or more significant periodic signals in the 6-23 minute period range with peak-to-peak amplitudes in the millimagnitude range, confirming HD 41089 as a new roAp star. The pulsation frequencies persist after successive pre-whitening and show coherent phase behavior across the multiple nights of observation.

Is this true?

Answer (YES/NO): NO